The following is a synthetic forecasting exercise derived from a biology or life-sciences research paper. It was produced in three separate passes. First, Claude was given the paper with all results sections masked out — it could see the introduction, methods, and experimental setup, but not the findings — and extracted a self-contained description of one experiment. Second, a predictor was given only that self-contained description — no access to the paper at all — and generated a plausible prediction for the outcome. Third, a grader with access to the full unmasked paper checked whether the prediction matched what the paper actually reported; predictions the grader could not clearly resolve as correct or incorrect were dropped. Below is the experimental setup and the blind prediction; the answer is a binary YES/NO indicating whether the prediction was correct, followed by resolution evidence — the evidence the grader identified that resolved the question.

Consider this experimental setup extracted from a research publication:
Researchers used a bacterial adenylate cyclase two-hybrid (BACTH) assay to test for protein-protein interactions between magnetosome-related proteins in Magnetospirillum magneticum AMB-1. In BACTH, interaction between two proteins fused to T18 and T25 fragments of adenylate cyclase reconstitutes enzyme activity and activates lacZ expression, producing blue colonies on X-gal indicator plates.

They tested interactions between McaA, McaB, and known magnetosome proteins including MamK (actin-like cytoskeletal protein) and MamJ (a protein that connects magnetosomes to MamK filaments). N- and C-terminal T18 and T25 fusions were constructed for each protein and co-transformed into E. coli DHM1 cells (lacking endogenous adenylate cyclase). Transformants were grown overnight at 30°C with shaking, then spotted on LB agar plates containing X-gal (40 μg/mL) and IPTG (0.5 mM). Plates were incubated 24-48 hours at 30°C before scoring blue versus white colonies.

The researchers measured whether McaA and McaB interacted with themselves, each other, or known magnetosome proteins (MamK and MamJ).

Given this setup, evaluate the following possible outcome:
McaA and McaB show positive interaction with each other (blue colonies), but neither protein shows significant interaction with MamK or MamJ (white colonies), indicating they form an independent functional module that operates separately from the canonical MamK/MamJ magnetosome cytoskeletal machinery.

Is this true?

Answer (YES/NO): NO